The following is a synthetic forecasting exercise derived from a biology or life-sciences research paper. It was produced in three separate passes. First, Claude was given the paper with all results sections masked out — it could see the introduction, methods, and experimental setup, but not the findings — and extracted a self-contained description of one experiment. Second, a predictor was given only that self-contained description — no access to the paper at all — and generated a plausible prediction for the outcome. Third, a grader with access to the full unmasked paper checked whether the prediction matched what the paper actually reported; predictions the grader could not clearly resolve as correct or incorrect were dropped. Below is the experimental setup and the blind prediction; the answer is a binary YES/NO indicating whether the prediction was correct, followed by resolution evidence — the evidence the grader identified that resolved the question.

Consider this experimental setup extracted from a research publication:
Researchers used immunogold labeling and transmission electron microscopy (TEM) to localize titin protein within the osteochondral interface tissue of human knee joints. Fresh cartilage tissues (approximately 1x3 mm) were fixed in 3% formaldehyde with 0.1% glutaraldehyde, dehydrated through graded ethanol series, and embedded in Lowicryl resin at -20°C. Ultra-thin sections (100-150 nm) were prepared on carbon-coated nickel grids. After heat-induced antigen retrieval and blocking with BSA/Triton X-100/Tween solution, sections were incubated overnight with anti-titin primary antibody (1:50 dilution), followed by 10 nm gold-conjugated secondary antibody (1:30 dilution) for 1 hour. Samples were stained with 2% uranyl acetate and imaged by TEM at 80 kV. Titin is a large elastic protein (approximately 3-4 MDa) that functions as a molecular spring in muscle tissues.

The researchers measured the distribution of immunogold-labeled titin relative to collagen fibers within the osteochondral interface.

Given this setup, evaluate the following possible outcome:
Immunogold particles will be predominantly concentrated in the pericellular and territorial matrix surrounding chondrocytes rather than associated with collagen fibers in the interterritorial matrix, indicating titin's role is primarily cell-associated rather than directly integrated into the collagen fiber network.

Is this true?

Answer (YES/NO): NO